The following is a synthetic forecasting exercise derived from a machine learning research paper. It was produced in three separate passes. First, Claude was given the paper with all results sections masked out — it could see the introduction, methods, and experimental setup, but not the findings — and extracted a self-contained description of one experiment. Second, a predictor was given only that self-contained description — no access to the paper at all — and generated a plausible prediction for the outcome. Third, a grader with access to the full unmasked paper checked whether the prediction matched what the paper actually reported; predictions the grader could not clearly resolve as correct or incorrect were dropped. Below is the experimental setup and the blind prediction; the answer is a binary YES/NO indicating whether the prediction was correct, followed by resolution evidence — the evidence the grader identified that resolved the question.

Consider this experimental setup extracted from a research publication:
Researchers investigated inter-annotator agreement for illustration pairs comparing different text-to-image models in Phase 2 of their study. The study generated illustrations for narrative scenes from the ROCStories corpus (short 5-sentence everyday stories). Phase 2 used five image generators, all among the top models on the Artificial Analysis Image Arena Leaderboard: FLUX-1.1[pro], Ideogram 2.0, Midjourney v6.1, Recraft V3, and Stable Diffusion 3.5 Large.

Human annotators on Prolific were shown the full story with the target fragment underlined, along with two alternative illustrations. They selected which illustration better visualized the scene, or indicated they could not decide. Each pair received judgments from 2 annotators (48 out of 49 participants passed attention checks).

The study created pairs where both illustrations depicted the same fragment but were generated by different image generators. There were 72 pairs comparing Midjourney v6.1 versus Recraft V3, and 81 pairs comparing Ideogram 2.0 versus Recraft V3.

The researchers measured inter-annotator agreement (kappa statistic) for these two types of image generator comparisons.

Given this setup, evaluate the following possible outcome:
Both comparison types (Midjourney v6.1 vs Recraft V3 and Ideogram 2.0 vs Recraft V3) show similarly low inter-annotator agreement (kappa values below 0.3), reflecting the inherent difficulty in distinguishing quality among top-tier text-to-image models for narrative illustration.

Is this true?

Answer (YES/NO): NO